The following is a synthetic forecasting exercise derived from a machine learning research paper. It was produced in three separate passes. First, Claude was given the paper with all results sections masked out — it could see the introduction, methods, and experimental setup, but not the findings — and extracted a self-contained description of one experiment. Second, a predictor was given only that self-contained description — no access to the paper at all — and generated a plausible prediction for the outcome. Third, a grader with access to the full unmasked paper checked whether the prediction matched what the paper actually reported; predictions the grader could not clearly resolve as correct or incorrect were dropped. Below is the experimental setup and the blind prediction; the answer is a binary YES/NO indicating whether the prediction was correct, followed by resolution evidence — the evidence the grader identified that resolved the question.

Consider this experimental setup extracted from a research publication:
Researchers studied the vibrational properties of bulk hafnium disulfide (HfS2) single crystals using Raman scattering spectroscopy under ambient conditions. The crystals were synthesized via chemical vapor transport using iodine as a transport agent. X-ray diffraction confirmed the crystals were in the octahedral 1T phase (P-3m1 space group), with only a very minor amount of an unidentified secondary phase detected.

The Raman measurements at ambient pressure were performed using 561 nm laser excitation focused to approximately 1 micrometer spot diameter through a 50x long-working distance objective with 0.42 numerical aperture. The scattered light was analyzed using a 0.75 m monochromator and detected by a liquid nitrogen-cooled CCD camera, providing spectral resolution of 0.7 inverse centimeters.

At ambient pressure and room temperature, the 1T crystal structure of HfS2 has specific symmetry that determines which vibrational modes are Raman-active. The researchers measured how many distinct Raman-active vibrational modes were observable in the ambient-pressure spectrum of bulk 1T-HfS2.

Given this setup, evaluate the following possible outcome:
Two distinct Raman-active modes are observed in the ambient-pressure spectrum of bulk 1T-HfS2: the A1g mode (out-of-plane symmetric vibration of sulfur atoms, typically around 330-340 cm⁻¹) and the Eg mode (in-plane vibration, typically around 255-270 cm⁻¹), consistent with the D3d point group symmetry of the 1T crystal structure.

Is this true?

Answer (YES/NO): NO